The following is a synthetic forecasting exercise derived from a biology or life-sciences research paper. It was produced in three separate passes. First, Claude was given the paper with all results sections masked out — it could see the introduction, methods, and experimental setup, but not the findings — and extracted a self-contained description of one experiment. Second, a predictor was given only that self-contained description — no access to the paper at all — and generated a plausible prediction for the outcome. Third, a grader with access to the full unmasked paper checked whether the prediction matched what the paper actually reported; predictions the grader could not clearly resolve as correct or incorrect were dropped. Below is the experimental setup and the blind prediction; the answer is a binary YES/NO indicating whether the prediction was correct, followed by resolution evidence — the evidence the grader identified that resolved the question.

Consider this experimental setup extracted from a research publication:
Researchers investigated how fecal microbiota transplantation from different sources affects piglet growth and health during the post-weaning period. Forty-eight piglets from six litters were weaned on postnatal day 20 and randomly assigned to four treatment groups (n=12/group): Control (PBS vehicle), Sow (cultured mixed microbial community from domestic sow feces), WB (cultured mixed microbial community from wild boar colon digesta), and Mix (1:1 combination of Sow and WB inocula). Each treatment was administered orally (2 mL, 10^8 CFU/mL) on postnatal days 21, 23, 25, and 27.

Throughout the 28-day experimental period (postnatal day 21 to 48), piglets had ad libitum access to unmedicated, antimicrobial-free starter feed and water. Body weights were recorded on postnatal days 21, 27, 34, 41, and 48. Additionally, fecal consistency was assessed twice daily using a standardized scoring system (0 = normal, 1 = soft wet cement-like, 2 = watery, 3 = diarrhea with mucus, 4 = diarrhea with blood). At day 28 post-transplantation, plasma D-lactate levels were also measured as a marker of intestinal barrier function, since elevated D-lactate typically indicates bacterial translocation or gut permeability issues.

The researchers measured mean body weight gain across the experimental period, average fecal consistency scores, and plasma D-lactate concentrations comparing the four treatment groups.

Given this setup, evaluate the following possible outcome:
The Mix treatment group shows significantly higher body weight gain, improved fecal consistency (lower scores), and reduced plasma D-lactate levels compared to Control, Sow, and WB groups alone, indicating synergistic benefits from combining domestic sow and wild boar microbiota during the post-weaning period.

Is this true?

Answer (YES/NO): NO